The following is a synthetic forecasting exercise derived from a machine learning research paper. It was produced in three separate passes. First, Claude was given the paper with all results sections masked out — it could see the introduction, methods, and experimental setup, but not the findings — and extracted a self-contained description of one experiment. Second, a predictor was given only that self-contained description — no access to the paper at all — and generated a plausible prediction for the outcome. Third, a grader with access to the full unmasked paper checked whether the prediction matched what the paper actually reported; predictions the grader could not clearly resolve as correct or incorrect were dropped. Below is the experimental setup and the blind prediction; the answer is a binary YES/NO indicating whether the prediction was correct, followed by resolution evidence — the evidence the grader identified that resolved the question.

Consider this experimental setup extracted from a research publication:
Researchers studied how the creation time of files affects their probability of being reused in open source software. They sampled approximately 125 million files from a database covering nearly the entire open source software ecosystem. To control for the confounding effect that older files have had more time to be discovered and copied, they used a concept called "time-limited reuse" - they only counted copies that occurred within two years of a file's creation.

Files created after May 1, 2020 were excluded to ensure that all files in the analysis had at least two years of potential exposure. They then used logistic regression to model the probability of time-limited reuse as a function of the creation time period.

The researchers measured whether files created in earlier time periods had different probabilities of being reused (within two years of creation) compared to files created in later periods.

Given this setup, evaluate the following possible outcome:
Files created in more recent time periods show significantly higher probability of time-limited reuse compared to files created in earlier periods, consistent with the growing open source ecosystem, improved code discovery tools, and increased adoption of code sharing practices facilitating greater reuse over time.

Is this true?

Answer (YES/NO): NO